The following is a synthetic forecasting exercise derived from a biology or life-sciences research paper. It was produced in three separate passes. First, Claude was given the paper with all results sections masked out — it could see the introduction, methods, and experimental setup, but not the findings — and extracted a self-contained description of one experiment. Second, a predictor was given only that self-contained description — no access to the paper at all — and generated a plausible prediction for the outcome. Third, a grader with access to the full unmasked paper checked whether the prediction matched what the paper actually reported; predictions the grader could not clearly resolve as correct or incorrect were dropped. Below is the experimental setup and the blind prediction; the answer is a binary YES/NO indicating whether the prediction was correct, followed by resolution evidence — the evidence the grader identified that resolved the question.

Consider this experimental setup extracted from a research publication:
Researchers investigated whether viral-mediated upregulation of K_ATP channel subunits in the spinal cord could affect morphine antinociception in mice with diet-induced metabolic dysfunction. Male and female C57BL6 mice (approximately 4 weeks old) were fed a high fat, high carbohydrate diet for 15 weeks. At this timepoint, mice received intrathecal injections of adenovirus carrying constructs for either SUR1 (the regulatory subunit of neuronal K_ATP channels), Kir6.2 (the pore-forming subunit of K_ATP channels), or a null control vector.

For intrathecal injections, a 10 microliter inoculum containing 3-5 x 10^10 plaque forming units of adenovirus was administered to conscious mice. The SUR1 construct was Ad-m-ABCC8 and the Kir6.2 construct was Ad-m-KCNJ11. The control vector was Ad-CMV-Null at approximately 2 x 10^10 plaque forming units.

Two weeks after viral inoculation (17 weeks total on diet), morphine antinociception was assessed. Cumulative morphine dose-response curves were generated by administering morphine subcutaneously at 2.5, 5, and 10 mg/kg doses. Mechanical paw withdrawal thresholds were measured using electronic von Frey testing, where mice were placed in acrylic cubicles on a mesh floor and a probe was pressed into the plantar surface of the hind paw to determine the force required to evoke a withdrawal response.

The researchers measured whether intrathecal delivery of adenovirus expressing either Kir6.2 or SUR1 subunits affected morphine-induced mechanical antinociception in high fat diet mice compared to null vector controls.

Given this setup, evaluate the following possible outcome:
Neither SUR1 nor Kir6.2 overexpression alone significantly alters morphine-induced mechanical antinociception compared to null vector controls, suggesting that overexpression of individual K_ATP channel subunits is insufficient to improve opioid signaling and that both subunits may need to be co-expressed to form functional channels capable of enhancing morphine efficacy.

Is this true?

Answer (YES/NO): NO